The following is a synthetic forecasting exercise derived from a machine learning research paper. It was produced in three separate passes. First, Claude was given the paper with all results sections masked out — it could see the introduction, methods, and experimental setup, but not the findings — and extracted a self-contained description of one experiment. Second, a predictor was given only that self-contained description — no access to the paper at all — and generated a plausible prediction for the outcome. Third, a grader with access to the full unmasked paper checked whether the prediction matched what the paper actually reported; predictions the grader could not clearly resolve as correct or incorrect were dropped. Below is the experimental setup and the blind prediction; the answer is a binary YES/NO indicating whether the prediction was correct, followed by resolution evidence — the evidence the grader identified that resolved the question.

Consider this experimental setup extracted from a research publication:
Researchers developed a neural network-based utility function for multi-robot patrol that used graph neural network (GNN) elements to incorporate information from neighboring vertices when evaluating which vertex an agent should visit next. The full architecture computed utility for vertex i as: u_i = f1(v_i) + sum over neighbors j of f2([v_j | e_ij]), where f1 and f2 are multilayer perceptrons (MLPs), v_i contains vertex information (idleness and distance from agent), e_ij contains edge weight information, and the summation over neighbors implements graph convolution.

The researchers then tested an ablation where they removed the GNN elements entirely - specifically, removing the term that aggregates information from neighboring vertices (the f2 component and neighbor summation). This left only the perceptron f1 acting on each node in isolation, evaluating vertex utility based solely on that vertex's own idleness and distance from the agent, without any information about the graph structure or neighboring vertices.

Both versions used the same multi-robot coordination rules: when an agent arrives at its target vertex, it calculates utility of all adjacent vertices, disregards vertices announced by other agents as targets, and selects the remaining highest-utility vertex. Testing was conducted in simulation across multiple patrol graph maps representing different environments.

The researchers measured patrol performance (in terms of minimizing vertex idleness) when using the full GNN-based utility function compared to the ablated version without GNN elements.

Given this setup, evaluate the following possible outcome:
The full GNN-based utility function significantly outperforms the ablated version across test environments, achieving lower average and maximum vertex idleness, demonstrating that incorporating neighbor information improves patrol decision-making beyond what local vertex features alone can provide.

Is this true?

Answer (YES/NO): NO